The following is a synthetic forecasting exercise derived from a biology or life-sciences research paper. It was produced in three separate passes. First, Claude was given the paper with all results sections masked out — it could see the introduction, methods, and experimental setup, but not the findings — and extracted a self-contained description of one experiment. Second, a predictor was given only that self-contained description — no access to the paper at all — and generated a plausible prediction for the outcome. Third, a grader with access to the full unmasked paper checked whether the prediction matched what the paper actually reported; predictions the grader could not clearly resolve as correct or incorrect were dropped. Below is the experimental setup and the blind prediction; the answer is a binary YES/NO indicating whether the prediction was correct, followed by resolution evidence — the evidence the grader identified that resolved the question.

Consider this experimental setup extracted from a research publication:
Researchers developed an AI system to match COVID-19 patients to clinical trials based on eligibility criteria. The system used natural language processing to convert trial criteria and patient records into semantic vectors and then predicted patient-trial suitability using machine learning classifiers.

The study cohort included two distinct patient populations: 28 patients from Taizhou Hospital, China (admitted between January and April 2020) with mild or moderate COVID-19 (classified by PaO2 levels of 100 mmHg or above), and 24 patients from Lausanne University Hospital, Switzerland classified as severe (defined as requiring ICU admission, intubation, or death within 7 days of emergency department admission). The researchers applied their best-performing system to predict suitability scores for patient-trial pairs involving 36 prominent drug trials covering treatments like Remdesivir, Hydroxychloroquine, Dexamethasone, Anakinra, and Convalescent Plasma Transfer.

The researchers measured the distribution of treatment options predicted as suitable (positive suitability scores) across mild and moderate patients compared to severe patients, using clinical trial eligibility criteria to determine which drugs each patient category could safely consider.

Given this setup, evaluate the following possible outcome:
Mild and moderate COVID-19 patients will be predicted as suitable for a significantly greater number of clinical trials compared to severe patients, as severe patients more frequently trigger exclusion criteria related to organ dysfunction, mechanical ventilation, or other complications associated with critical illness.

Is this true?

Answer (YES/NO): YES